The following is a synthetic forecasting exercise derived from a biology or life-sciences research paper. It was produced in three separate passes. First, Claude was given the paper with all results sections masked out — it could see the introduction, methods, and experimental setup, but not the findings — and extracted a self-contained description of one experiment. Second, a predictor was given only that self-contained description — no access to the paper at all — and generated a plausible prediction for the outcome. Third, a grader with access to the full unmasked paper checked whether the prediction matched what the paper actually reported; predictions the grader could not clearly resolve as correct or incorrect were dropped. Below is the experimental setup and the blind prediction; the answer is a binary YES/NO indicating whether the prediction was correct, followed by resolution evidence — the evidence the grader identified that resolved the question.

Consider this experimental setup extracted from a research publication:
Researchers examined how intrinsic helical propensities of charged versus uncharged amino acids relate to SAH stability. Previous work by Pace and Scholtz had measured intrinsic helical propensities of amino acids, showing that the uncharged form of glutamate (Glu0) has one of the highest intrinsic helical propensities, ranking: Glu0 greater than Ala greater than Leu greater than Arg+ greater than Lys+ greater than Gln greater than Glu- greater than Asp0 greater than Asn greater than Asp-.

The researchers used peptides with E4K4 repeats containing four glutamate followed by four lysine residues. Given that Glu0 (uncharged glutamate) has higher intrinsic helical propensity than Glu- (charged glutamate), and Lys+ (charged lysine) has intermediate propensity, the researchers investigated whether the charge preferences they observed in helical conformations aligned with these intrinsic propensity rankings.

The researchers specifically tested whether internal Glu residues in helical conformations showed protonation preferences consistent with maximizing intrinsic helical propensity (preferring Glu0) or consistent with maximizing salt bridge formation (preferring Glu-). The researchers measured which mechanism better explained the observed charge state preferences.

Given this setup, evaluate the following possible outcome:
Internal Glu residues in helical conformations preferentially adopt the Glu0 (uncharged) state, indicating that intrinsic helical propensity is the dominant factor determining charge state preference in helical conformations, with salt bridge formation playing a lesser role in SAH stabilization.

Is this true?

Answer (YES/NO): YES